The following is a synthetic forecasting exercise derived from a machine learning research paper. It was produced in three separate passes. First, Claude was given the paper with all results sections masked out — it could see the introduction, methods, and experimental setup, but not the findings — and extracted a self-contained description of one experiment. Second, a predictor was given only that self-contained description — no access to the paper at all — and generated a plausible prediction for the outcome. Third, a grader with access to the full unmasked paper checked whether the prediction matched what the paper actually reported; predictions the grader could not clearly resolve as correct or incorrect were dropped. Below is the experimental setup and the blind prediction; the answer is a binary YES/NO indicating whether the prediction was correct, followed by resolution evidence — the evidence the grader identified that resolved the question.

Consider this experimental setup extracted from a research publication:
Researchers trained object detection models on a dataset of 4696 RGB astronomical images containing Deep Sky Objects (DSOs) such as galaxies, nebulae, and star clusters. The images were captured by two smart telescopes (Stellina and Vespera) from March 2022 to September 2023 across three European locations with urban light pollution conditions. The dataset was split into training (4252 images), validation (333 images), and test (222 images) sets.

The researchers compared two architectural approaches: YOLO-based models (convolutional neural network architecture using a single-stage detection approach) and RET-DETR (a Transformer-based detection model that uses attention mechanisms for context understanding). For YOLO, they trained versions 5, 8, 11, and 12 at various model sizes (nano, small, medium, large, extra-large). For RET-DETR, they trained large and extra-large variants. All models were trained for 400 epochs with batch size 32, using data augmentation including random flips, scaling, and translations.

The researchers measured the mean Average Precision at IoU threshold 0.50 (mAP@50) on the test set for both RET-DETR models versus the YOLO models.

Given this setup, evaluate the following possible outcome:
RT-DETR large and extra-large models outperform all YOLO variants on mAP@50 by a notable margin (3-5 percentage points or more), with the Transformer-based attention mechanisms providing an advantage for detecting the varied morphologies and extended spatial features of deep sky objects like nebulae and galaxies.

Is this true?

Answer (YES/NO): NO